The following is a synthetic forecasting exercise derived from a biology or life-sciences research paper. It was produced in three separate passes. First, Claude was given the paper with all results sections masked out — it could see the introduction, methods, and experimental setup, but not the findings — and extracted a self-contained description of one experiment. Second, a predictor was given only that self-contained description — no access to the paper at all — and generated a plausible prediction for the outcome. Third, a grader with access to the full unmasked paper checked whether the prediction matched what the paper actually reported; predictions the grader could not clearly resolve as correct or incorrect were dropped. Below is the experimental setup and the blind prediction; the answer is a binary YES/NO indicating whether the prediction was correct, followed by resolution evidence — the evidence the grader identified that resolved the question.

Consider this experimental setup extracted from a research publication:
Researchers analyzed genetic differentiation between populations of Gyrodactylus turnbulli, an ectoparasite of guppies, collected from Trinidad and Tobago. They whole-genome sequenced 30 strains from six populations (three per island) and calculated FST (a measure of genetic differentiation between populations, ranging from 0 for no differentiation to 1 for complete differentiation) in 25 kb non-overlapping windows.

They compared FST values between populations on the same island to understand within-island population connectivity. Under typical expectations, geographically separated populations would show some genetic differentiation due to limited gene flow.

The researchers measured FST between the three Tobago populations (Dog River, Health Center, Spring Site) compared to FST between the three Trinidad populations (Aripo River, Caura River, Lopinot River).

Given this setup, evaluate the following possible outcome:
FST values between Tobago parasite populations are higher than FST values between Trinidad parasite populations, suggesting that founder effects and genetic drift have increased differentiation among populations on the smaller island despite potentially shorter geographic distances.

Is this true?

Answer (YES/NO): NO